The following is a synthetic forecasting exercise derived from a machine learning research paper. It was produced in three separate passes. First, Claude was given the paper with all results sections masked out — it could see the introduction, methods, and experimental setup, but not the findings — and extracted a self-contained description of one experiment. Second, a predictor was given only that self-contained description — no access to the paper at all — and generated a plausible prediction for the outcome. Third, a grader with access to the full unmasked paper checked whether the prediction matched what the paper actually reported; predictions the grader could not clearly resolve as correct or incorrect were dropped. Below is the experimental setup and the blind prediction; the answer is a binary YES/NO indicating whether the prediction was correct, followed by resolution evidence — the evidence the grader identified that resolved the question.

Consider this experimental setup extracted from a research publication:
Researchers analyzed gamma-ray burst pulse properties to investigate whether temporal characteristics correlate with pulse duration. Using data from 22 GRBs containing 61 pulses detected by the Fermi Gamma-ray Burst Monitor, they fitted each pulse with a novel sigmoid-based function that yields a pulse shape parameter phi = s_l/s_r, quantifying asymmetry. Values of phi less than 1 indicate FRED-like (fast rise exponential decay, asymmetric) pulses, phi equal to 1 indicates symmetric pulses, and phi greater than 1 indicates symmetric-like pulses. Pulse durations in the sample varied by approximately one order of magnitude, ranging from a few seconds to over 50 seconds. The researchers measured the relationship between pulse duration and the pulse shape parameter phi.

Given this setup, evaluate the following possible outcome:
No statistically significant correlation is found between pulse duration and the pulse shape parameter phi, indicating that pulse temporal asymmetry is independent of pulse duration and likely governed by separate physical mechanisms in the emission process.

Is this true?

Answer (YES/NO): YES